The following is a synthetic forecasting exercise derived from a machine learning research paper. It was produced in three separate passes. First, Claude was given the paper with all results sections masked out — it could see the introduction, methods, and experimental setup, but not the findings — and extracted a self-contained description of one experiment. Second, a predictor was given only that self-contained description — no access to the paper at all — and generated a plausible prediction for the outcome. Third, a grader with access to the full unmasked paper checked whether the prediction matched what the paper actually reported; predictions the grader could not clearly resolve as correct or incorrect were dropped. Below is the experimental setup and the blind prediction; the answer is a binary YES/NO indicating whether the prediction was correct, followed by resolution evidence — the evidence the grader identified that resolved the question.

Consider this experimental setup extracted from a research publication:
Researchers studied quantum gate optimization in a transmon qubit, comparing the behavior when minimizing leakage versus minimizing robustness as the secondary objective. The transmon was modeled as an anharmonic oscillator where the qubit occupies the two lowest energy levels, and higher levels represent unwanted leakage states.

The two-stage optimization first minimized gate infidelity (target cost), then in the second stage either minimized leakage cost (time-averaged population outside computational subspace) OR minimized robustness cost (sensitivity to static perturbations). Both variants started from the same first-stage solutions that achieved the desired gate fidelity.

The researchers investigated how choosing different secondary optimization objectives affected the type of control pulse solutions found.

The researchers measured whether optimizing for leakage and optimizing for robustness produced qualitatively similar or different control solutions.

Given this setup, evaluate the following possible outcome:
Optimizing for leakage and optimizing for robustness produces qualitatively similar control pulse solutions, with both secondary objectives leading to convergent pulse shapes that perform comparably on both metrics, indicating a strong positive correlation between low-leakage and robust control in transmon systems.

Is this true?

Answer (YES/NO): NO